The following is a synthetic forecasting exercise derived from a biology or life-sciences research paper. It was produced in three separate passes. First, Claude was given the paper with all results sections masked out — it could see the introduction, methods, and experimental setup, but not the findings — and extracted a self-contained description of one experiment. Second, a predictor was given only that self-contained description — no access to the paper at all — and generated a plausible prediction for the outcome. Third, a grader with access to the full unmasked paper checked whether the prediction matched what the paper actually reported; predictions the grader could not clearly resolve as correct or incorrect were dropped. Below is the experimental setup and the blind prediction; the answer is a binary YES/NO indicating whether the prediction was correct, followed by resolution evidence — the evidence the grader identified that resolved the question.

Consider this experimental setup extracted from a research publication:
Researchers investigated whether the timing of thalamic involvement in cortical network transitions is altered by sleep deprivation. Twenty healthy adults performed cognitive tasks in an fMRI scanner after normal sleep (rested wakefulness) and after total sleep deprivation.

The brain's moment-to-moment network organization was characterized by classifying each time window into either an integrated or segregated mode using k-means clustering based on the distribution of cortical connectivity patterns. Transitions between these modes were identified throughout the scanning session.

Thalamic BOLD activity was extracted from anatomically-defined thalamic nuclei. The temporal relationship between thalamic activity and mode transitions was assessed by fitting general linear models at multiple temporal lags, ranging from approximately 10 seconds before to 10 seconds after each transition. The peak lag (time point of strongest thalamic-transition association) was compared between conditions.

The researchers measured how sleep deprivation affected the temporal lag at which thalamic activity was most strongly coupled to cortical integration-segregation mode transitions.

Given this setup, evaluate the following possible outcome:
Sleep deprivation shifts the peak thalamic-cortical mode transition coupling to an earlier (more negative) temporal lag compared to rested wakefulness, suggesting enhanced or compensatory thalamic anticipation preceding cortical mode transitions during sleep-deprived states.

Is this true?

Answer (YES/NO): NO